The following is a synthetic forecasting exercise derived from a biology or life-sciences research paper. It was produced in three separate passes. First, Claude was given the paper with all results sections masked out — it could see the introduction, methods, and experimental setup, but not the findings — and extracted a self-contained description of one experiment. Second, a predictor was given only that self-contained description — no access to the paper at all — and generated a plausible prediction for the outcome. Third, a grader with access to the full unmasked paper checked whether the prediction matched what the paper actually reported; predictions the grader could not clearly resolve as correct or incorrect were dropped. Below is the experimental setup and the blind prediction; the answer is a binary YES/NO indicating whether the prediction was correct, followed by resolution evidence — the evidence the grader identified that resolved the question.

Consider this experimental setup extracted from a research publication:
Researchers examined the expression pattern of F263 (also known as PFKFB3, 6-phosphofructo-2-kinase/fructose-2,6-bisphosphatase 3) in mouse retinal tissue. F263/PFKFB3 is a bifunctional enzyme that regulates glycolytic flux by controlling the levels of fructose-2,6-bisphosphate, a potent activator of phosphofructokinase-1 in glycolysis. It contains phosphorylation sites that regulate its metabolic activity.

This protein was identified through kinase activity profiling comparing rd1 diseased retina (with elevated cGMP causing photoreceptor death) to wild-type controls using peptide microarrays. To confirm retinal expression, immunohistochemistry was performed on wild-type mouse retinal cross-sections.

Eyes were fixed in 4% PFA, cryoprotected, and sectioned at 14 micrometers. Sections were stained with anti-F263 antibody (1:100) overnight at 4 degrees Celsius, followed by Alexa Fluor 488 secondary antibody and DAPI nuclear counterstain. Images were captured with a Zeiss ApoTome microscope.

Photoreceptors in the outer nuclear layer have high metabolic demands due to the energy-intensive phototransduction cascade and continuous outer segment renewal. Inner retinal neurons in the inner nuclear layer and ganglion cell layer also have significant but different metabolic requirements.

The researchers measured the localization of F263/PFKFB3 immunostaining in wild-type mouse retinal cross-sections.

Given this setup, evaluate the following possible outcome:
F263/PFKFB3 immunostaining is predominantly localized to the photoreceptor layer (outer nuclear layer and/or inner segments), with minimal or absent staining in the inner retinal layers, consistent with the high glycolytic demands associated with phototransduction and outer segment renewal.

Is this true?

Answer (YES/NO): NO